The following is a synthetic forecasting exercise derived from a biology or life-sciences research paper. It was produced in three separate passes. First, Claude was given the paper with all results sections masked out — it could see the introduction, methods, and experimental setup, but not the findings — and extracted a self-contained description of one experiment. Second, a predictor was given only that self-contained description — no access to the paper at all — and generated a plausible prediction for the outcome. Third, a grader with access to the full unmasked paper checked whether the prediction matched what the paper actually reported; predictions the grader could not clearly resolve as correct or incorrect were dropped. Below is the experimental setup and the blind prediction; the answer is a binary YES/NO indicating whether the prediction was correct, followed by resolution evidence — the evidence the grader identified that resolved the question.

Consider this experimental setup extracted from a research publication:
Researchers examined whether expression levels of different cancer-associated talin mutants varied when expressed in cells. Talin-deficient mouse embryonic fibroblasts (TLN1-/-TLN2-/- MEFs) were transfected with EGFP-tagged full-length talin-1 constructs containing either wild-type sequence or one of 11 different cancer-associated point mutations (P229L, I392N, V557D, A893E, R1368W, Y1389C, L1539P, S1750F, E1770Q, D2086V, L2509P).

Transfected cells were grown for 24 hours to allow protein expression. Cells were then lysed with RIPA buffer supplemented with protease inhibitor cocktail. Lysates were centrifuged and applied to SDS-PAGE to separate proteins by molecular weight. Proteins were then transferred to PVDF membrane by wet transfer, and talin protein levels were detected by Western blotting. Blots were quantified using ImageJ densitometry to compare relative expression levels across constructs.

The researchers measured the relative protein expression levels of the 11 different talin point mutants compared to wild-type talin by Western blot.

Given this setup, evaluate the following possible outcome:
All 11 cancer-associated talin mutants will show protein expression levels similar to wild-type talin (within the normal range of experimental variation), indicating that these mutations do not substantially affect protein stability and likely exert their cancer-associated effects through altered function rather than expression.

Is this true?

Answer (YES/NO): NO